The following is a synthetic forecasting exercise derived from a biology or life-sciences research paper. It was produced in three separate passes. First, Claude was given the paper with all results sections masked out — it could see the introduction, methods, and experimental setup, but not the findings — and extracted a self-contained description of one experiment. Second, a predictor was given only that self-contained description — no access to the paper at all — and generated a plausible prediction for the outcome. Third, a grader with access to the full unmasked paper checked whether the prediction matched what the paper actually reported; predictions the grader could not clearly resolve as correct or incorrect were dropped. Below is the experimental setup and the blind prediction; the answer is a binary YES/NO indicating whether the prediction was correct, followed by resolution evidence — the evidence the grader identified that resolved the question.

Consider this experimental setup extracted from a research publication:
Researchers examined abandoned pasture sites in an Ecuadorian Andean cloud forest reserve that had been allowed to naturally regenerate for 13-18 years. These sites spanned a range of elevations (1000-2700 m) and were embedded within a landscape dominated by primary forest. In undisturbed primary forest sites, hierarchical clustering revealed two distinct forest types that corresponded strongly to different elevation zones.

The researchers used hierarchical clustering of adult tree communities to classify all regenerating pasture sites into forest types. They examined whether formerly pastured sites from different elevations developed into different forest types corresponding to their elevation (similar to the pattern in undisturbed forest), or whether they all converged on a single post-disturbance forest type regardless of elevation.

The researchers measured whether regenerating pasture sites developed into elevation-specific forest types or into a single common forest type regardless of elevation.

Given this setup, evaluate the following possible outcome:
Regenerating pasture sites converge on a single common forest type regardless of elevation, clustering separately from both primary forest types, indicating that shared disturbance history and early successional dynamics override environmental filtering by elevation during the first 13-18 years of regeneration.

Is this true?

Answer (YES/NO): YES